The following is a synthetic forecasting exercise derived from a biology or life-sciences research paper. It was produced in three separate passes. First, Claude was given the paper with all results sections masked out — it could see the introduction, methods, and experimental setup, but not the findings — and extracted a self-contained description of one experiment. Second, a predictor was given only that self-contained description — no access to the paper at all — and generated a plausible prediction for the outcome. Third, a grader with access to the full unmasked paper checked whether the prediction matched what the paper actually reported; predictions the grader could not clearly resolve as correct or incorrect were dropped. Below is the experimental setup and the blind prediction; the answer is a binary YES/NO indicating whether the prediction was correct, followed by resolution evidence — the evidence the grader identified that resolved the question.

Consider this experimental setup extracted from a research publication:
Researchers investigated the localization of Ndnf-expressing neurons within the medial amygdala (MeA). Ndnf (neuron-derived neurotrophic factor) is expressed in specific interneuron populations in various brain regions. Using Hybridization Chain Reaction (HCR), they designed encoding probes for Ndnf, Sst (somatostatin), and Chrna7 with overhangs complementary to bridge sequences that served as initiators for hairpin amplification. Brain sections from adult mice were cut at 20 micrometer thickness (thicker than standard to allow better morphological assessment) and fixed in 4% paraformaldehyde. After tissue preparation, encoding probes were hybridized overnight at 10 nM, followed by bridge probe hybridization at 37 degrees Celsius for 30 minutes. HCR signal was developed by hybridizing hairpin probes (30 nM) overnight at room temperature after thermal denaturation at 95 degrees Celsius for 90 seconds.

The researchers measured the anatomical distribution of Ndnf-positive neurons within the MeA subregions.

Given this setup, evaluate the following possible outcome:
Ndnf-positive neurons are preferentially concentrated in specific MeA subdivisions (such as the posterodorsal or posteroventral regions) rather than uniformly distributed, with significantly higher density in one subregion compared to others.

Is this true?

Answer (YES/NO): NO